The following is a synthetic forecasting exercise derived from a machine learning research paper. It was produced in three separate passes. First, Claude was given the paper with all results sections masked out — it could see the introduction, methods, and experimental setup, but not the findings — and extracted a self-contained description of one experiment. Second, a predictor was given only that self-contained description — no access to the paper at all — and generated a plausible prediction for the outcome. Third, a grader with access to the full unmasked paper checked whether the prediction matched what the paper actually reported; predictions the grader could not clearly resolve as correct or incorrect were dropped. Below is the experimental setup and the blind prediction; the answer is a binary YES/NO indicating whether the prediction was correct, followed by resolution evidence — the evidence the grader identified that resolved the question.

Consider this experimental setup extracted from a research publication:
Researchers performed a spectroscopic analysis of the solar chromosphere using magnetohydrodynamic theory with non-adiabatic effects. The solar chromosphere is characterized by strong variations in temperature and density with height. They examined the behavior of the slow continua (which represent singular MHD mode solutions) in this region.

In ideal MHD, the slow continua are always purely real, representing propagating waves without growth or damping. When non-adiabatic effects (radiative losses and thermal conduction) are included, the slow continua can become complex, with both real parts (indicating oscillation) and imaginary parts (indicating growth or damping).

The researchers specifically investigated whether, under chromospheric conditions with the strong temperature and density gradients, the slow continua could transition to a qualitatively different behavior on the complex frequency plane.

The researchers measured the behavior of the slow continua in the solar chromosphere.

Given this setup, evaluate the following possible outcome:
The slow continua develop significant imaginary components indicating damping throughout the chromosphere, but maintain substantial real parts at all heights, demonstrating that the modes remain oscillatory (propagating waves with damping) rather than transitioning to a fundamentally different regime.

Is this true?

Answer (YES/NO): NO